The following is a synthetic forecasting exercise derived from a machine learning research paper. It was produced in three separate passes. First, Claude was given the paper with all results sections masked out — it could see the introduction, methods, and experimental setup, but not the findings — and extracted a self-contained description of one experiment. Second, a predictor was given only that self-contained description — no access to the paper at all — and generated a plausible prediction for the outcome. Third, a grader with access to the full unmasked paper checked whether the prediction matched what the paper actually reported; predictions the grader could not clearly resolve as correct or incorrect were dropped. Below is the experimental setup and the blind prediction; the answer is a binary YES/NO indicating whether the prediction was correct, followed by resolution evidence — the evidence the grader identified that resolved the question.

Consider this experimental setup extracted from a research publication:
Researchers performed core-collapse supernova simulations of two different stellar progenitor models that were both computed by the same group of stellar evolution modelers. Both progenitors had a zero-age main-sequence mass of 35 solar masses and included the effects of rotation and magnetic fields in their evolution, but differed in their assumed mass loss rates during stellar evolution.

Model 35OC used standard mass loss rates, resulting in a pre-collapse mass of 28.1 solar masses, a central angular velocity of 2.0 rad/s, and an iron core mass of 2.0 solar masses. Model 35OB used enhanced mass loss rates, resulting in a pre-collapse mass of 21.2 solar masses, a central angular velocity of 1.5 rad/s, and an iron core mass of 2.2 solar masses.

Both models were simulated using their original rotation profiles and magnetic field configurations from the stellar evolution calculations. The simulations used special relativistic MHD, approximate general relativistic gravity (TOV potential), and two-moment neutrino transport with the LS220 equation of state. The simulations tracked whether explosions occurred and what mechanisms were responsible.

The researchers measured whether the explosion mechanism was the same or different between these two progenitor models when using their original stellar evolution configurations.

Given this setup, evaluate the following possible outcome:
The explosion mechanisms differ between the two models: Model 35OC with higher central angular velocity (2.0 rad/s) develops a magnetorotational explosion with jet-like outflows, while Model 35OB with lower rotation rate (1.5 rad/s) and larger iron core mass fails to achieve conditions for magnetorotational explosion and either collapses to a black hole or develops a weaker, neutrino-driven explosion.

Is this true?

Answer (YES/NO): YES